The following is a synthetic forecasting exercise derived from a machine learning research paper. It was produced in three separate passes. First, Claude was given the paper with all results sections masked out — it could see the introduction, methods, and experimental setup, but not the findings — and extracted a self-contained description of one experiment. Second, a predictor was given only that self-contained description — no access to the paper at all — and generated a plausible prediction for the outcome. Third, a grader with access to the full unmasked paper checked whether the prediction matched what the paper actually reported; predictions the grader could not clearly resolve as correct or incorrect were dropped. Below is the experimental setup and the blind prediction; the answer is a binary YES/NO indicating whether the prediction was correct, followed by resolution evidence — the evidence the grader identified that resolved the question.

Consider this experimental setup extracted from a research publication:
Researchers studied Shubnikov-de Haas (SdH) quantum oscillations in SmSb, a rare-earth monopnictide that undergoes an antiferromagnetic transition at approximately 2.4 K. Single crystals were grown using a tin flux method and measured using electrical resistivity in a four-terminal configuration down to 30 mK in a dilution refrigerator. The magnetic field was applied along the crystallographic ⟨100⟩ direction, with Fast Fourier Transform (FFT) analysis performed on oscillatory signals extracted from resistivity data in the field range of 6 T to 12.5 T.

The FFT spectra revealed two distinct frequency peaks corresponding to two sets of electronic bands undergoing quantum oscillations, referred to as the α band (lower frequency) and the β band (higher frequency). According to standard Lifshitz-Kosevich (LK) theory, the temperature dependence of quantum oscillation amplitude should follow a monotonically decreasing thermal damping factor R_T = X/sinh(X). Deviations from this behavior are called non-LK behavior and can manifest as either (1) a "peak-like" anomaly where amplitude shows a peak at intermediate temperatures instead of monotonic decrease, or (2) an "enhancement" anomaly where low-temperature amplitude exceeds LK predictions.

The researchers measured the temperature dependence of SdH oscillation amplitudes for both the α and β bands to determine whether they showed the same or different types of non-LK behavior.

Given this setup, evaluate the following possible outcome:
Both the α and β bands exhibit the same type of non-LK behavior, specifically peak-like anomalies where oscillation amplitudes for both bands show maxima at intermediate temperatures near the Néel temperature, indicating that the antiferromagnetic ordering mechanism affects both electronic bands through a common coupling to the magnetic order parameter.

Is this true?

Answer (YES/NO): NO